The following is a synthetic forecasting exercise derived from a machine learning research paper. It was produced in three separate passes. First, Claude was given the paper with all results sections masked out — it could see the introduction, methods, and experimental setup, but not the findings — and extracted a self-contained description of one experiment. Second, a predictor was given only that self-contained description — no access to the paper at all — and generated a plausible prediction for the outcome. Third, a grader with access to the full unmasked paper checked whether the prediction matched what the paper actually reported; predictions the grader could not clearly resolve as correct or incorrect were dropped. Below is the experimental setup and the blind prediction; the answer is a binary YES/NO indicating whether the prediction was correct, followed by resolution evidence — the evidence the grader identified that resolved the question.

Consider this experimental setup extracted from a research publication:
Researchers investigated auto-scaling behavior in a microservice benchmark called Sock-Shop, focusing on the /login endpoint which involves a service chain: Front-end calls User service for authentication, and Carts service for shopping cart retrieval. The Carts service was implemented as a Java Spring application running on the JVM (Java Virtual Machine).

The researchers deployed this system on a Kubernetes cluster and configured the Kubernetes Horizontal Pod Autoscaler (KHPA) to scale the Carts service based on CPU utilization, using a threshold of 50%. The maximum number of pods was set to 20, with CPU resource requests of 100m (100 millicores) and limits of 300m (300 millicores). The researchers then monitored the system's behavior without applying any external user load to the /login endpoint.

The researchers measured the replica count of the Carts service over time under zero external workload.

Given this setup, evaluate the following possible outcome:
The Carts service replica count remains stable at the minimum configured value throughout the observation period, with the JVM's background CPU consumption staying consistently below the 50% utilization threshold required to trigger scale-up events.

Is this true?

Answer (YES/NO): NO